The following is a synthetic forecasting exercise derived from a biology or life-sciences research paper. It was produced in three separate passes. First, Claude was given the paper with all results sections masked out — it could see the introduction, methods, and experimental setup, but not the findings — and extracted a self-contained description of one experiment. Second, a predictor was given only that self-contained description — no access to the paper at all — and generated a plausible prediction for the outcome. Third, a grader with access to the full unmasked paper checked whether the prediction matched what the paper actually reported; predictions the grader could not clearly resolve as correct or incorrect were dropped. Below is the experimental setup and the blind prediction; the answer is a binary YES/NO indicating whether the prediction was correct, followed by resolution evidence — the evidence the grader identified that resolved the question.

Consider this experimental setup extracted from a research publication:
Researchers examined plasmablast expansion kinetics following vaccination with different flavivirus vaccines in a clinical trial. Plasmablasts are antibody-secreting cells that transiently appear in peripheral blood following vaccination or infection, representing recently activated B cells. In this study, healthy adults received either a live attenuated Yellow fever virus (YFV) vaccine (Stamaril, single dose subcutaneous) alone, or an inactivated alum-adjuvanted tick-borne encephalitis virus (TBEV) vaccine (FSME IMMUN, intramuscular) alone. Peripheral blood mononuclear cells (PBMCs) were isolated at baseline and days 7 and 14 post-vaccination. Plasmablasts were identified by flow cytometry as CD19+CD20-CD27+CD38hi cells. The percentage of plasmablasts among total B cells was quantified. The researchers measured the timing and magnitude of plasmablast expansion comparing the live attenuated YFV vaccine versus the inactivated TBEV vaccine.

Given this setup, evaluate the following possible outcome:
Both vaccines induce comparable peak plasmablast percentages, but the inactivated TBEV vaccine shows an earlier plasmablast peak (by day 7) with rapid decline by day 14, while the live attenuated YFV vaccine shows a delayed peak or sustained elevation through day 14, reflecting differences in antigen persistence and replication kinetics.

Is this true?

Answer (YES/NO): NO